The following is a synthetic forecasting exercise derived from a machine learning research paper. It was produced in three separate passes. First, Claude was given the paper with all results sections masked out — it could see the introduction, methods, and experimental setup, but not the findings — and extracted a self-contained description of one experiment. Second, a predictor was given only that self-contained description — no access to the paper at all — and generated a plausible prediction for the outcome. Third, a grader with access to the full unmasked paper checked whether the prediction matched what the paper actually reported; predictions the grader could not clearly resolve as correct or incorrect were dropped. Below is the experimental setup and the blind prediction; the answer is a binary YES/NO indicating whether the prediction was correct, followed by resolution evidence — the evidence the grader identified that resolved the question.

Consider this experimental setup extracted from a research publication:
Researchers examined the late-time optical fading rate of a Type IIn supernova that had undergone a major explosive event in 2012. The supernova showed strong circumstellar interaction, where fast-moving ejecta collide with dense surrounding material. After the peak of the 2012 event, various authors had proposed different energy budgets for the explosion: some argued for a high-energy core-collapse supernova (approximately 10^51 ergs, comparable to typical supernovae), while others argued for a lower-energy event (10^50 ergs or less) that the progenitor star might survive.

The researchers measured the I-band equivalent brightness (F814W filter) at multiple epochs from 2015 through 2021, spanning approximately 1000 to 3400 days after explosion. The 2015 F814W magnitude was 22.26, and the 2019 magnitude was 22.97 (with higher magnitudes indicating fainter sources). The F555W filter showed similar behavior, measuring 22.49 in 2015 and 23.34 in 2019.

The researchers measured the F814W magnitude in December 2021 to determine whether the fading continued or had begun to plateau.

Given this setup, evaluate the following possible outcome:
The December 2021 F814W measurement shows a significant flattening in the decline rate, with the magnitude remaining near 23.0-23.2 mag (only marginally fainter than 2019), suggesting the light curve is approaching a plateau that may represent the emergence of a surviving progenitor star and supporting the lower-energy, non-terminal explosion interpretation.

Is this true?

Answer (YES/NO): NO